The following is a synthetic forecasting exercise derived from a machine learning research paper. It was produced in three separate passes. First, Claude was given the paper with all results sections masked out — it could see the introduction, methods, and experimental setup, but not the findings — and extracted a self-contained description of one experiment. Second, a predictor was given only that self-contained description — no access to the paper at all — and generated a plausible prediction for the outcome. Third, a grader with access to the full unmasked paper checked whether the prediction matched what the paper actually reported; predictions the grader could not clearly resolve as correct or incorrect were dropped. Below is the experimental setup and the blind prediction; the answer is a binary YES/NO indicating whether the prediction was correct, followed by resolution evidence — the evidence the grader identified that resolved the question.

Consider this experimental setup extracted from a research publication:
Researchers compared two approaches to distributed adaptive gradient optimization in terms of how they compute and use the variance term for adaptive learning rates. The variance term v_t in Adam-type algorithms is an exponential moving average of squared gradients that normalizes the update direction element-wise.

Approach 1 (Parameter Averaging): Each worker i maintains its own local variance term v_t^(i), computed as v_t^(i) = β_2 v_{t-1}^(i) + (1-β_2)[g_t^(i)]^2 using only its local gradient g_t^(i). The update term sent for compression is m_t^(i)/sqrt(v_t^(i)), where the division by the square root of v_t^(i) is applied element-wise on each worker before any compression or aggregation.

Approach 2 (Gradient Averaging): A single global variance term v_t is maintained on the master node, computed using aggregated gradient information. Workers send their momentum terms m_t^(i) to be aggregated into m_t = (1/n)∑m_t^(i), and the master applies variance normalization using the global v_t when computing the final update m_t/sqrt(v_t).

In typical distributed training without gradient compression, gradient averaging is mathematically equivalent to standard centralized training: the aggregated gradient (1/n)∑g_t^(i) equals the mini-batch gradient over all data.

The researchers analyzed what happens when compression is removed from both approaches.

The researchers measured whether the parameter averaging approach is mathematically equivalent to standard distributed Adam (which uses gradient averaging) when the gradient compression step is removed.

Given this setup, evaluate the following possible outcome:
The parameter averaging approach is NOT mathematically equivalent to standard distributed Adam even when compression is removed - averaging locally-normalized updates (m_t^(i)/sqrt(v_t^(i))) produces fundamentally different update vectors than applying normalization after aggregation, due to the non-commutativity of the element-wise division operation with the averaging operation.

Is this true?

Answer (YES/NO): YES